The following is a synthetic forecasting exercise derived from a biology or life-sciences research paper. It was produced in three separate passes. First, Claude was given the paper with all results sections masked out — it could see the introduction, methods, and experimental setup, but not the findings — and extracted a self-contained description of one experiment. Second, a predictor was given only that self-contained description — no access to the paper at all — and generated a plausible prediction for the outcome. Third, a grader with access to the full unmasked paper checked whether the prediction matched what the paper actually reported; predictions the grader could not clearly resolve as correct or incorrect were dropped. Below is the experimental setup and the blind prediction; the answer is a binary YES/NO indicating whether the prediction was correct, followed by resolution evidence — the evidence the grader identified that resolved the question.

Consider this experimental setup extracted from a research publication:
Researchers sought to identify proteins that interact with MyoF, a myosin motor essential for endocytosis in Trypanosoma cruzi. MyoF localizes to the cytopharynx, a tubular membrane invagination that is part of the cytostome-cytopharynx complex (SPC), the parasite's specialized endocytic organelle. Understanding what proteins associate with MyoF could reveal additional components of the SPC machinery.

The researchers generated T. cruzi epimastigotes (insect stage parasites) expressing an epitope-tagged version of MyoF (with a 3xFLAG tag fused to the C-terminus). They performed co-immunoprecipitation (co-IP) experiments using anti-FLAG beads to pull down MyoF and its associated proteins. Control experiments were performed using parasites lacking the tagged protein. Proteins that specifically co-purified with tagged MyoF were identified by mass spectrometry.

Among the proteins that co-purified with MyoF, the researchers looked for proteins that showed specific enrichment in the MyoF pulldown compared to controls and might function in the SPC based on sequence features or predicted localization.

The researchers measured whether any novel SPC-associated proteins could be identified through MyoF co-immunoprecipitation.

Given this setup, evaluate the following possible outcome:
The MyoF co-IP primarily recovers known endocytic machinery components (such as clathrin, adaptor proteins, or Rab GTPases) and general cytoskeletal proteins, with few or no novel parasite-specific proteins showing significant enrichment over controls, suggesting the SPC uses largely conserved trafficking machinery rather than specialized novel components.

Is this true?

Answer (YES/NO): NO